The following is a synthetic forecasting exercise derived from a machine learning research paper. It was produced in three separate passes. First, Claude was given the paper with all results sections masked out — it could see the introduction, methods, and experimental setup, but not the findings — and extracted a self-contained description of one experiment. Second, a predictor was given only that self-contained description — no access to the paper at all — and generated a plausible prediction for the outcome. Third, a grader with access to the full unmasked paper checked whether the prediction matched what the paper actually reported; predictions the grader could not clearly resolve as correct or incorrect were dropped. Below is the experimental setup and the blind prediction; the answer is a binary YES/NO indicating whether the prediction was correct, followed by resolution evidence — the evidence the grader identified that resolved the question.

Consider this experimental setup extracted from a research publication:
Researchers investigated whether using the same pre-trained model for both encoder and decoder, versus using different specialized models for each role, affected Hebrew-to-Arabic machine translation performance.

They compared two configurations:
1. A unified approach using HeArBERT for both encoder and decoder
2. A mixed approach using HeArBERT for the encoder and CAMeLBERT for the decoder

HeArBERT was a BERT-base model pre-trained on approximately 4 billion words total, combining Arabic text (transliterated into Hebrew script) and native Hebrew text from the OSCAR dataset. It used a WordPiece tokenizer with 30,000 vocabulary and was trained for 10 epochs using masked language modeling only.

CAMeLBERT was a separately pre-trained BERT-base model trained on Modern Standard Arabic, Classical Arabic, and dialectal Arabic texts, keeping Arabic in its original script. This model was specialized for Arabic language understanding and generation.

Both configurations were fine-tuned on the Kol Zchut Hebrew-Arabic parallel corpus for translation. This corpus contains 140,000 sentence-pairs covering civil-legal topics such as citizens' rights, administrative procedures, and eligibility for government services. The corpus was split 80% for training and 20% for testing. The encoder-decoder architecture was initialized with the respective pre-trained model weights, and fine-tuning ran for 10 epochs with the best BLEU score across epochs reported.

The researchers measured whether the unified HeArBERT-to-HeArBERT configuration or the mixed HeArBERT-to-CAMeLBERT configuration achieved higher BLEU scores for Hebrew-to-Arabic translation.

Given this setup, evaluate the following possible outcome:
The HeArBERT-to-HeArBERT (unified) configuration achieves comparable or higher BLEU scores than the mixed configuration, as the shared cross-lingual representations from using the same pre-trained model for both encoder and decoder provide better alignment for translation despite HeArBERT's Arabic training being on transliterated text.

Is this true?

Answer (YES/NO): NO